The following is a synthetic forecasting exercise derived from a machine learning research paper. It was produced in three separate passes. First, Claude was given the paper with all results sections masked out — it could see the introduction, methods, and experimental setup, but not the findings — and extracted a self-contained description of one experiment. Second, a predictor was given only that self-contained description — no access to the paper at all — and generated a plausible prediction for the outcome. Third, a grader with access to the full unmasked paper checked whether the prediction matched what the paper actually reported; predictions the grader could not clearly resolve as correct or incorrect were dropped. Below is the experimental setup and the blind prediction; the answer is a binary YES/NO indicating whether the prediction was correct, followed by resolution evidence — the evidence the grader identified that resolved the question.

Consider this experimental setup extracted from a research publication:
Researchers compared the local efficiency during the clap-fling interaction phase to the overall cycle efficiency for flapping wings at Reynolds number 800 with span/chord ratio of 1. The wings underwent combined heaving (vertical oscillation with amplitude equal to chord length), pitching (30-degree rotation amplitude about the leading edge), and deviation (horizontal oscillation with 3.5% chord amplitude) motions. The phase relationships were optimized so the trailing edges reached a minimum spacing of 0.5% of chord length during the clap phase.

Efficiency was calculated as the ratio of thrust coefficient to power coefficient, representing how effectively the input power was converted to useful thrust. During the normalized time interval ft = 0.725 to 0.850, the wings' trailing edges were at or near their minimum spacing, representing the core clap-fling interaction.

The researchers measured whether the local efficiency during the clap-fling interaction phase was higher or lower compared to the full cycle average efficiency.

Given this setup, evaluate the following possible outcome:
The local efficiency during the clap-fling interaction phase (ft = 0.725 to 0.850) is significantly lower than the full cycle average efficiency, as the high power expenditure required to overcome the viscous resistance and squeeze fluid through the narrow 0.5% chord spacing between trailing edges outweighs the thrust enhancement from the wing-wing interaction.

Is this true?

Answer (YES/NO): NO